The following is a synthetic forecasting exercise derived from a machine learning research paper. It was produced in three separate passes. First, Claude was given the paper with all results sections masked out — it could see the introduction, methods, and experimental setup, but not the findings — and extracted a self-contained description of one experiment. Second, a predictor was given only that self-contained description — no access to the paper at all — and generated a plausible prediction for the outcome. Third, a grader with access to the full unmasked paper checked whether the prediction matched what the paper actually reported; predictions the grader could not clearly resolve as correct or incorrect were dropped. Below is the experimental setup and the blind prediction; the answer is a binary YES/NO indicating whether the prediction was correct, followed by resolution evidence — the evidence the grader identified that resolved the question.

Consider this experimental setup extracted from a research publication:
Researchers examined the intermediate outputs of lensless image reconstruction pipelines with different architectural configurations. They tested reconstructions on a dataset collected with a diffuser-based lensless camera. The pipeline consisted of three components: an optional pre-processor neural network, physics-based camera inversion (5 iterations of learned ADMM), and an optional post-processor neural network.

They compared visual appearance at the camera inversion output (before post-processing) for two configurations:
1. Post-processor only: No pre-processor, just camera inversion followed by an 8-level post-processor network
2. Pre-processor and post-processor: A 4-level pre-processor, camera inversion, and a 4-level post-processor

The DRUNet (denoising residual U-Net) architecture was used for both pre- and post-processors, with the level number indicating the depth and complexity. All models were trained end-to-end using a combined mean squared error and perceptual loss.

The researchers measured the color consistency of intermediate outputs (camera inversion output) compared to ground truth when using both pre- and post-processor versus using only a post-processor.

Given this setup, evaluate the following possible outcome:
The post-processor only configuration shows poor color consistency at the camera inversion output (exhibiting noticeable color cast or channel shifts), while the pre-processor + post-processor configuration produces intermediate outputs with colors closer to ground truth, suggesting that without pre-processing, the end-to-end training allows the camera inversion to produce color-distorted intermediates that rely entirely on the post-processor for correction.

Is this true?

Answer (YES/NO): NO